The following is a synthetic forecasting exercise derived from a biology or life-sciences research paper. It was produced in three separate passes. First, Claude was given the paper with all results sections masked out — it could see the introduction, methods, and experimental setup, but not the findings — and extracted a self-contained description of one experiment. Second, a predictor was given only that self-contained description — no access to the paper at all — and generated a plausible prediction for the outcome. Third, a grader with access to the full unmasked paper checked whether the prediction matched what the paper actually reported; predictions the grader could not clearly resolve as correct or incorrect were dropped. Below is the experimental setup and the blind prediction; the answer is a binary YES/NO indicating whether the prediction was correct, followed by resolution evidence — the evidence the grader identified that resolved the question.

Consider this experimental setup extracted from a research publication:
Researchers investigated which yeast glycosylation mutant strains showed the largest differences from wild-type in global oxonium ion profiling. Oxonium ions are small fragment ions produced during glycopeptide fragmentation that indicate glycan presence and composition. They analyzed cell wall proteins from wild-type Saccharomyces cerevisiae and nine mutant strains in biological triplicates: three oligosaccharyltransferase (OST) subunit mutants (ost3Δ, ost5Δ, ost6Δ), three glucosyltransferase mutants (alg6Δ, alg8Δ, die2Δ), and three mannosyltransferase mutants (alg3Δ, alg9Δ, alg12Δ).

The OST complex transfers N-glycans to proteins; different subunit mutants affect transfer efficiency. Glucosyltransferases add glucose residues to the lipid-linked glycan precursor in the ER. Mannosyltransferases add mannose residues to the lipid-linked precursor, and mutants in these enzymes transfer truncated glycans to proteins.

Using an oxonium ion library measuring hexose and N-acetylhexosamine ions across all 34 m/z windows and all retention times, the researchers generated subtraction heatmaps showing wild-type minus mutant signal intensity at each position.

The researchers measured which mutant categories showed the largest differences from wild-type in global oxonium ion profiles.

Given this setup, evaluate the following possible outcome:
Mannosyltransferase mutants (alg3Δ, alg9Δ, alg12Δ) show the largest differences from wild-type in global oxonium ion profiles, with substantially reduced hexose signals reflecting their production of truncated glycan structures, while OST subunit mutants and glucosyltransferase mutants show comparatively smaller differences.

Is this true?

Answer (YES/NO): NO